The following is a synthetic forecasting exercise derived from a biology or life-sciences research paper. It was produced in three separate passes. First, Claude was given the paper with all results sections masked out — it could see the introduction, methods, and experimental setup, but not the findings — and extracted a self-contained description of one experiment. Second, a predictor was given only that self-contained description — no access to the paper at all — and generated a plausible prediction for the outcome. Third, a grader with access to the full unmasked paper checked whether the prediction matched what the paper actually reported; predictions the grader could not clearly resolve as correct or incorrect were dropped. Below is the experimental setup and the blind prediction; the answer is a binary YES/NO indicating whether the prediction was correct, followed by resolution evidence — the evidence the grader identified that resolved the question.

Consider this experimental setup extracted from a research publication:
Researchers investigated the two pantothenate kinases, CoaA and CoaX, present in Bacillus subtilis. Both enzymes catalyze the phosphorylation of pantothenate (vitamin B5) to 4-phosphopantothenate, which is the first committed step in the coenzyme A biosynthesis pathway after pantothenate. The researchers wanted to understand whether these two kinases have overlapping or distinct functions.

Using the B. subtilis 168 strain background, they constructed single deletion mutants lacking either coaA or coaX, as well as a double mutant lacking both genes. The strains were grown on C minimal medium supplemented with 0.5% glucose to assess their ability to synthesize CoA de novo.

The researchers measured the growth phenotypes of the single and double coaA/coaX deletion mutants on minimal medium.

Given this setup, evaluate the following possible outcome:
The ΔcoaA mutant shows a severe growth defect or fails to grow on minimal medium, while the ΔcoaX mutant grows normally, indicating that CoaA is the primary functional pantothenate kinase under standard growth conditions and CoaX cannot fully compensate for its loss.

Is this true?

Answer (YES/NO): NO